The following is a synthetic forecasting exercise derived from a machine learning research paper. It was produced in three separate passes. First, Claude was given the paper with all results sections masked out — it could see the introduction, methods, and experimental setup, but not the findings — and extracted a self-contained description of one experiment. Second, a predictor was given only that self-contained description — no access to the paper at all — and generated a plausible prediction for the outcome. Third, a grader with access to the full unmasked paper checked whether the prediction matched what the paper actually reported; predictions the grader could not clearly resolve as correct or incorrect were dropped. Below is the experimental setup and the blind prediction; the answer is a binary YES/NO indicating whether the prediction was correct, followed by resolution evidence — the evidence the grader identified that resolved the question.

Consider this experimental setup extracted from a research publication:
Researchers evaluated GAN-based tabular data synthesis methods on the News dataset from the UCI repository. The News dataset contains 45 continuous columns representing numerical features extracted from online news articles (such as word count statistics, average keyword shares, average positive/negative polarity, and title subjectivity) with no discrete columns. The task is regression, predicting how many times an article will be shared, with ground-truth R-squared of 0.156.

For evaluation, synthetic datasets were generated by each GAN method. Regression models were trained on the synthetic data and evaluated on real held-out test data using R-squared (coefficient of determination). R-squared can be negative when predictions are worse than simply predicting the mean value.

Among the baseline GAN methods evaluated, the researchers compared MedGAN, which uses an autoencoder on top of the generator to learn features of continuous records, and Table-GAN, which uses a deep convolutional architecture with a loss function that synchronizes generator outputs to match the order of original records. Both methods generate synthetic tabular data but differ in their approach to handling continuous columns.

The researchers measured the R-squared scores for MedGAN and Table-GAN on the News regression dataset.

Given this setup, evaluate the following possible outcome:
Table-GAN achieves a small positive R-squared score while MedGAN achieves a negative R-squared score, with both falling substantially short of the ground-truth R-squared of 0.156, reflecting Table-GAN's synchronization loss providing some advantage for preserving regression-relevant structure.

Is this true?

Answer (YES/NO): NO